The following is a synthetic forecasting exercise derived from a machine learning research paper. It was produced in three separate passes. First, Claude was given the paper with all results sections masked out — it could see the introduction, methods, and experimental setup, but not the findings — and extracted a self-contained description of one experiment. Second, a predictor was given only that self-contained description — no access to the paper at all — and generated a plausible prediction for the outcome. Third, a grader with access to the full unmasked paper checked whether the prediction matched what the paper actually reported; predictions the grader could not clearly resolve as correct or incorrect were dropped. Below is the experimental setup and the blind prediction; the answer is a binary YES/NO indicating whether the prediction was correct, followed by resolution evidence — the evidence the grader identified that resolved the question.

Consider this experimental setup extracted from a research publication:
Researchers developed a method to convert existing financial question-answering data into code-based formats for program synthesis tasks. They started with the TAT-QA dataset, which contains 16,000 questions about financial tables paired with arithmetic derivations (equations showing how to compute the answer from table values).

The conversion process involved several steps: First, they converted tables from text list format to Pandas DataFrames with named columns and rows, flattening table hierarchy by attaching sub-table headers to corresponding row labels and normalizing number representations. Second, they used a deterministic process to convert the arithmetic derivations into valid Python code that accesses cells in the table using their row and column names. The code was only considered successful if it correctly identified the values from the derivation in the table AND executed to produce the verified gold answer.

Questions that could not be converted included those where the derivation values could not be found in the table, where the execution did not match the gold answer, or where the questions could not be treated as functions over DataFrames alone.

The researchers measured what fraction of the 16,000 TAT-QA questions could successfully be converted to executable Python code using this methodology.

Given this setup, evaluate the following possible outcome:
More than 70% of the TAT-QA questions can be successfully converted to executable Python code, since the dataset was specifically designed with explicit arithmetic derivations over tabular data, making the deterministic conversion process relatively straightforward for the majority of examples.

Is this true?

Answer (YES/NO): NO